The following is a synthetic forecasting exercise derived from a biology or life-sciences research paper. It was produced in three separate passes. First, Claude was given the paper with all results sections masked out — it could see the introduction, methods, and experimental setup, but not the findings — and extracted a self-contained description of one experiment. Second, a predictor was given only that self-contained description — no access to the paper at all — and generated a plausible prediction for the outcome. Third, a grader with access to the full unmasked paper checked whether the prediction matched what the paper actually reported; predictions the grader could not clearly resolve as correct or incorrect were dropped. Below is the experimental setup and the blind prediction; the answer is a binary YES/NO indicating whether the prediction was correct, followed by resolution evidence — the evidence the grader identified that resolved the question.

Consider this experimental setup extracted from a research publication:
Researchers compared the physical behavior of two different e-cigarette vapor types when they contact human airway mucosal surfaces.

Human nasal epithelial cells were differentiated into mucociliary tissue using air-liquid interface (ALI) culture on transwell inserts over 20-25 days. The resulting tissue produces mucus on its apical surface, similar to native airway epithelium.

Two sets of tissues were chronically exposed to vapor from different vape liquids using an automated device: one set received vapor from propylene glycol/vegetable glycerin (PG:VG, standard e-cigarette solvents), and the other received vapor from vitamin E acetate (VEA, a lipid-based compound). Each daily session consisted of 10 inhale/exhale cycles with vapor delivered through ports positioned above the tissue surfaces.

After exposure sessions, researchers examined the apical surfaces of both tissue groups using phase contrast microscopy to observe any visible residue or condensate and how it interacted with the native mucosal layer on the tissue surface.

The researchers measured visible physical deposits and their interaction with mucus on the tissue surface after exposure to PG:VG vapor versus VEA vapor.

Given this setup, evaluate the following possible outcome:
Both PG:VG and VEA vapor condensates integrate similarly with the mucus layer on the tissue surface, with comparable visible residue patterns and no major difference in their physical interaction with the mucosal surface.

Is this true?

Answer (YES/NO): NO